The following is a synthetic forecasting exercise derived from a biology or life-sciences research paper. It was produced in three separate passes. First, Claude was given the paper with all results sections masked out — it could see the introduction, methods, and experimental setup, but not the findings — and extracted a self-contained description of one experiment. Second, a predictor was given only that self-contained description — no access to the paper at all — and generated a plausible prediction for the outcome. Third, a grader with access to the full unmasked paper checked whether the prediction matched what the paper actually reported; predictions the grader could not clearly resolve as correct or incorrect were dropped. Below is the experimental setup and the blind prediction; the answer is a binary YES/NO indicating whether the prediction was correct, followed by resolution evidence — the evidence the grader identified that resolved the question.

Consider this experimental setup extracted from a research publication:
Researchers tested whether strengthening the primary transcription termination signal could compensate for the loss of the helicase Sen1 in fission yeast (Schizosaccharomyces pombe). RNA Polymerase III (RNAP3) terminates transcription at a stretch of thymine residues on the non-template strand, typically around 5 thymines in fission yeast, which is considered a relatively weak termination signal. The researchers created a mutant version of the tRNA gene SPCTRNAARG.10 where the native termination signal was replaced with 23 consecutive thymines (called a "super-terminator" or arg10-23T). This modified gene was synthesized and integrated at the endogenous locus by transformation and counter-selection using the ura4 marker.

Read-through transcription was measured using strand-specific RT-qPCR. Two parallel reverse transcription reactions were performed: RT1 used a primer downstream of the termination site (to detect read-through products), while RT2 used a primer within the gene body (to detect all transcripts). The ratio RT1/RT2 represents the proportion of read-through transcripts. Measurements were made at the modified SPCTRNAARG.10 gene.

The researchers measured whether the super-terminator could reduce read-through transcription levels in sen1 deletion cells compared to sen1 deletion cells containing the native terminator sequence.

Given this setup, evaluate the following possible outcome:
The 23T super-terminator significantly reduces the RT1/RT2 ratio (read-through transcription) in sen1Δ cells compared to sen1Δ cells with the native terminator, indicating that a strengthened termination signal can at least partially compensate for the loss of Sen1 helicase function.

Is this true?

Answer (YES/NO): YES